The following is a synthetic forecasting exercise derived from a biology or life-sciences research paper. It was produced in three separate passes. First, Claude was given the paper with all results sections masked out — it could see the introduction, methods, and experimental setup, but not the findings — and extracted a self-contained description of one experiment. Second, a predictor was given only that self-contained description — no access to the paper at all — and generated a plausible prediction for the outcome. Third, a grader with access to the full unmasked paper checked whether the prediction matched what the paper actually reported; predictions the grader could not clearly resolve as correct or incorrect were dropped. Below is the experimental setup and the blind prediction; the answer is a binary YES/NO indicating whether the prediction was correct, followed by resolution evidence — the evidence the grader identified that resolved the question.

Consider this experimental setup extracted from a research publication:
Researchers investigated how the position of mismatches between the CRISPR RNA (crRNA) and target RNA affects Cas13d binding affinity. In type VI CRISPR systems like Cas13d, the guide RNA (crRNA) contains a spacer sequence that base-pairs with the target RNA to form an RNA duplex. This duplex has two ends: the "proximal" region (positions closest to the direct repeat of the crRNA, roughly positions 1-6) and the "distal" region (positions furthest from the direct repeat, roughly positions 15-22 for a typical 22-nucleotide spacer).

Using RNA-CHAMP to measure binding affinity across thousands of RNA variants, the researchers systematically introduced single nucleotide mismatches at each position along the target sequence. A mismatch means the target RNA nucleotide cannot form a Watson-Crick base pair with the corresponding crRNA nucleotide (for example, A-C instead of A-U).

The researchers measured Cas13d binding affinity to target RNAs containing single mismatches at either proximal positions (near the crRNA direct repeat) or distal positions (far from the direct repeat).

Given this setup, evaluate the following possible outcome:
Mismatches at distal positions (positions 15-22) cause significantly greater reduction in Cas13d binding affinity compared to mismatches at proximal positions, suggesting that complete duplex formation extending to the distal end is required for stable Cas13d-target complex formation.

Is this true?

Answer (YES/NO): NO